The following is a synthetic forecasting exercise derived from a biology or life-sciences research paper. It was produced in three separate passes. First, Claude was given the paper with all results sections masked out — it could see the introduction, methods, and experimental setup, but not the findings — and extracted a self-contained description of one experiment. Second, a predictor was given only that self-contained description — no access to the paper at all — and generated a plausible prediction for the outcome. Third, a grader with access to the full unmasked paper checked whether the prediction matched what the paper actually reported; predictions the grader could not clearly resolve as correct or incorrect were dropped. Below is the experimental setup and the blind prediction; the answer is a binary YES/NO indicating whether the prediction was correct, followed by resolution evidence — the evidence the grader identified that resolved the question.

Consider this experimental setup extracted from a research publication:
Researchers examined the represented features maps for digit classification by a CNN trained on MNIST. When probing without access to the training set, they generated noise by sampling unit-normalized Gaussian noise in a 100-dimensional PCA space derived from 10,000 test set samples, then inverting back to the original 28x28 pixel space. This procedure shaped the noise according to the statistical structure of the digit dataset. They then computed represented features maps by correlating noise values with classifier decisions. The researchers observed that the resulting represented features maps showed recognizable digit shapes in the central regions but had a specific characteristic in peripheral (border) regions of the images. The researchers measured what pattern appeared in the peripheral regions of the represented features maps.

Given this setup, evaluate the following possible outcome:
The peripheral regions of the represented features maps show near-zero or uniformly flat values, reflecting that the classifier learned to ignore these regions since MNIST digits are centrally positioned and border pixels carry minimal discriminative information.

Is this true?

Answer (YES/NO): NO